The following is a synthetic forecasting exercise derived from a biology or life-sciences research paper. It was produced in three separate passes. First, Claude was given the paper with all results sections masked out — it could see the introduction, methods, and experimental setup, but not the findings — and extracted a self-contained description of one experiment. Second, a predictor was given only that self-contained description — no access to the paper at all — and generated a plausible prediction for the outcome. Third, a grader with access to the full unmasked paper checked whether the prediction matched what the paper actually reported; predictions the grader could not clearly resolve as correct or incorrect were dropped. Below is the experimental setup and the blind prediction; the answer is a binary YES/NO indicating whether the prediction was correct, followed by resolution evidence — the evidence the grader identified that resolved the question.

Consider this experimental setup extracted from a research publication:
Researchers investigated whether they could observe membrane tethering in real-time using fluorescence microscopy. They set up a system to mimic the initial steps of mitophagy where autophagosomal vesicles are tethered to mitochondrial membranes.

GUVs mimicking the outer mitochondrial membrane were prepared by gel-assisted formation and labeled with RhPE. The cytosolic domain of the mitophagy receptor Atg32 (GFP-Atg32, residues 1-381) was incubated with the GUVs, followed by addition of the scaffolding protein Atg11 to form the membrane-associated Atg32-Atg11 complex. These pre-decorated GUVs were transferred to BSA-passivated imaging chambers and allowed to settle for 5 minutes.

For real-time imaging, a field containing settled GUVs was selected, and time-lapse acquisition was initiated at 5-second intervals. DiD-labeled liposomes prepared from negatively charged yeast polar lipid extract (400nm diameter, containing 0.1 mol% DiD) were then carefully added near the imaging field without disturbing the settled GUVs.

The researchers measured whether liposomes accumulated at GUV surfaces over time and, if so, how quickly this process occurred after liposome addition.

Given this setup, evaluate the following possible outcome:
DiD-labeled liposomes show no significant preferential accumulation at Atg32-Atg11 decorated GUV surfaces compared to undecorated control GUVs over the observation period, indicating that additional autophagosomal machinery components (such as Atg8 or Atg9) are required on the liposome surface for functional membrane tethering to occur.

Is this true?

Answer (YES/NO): NO